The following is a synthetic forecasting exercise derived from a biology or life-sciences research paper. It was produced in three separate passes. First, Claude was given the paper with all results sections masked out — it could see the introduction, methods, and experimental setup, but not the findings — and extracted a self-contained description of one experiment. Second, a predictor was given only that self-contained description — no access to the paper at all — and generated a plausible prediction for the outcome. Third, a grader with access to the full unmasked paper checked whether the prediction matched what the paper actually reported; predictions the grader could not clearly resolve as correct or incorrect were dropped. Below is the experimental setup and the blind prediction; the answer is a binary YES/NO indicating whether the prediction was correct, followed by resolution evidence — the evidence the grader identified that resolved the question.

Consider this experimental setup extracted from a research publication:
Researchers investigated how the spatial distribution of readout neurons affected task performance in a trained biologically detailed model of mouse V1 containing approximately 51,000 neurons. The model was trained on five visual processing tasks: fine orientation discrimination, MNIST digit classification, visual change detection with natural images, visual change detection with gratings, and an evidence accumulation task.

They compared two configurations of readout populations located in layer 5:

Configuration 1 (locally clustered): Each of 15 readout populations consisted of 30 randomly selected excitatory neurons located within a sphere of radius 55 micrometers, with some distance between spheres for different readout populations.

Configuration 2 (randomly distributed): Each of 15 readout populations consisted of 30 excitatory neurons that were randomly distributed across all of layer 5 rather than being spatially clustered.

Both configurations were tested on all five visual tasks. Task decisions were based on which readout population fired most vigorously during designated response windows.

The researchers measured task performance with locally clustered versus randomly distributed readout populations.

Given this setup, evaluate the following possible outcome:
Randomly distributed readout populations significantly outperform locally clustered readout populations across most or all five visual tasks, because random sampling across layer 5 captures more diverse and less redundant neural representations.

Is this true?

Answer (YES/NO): NO